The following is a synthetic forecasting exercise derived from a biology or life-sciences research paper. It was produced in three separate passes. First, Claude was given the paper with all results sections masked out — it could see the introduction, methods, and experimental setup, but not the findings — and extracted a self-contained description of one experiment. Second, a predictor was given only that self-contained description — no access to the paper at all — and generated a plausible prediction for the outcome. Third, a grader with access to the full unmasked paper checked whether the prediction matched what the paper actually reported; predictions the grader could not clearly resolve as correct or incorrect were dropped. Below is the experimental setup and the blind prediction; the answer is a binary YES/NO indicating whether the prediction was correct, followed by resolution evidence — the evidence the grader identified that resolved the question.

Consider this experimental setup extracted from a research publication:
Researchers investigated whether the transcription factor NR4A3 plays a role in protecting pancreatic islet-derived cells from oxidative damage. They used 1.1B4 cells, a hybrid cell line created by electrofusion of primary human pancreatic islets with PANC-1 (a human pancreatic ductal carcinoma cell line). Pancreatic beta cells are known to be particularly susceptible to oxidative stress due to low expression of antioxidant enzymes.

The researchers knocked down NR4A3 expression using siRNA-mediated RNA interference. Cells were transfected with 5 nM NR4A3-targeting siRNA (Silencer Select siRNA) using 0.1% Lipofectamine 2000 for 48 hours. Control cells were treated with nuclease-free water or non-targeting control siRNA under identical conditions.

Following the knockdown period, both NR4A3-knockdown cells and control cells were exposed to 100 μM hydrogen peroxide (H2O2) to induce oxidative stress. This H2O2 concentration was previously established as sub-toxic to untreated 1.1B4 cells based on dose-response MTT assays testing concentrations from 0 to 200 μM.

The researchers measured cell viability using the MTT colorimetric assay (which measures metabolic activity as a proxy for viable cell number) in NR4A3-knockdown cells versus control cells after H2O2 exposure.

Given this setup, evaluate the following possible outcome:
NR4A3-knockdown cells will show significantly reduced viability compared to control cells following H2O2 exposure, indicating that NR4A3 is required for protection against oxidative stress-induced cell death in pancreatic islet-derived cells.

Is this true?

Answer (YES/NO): YES